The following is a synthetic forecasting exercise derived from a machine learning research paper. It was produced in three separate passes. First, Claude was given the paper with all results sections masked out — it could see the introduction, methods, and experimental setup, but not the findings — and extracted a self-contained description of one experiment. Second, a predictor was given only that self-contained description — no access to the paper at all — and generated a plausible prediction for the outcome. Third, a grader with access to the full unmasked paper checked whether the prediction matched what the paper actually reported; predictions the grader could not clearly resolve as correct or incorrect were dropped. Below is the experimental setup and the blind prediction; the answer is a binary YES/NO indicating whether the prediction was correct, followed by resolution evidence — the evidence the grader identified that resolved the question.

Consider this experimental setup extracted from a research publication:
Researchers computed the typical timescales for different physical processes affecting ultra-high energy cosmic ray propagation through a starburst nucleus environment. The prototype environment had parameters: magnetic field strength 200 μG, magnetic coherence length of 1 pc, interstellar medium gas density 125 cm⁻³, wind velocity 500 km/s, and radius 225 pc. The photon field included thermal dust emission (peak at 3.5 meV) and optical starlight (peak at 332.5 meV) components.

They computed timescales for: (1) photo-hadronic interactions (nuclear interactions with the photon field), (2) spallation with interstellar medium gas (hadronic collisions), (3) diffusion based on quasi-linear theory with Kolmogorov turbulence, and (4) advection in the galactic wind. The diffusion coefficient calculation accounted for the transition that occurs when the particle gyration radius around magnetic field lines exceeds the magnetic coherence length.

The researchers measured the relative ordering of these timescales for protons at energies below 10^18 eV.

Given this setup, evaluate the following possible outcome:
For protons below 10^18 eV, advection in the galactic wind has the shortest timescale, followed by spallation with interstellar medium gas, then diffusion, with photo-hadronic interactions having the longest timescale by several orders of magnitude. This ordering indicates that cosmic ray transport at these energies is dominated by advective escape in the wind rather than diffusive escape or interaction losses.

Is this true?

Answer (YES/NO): NO